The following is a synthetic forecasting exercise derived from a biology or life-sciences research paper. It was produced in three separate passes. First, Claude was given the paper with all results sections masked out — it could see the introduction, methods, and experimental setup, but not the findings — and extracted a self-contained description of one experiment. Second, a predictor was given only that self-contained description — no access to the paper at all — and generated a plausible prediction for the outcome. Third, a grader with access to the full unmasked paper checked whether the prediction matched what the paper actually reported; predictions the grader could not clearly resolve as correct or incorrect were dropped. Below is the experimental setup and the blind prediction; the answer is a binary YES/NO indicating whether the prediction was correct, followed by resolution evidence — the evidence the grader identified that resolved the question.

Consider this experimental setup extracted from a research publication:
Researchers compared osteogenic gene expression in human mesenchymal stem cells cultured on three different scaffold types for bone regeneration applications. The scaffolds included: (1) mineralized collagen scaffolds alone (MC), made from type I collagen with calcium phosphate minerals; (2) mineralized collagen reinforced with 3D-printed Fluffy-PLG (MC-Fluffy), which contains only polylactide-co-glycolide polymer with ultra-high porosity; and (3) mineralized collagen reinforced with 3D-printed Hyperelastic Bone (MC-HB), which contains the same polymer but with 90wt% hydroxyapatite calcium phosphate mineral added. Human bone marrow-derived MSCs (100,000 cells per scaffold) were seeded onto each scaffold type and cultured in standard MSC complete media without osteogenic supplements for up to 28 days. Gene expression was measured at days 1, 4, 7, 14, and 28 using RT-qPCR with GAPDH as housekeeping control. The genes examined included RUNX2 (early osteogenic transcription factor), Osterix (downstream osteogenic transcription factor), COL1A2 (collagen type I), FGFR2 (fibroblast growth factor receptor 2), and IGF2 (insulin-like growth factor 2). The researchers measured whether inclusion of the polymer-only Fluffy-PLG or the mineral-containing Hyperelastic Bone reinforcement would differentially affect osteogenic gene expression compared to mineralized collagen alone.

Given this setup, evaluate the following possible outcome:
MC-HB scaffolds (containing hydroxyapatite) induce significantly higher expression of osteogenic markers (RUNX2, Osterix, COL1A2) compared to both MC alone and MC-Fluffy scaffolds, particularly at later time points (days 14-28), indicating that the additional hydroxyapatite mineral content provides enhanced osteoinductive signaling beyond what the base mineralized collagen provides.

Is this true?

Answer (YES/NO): NO